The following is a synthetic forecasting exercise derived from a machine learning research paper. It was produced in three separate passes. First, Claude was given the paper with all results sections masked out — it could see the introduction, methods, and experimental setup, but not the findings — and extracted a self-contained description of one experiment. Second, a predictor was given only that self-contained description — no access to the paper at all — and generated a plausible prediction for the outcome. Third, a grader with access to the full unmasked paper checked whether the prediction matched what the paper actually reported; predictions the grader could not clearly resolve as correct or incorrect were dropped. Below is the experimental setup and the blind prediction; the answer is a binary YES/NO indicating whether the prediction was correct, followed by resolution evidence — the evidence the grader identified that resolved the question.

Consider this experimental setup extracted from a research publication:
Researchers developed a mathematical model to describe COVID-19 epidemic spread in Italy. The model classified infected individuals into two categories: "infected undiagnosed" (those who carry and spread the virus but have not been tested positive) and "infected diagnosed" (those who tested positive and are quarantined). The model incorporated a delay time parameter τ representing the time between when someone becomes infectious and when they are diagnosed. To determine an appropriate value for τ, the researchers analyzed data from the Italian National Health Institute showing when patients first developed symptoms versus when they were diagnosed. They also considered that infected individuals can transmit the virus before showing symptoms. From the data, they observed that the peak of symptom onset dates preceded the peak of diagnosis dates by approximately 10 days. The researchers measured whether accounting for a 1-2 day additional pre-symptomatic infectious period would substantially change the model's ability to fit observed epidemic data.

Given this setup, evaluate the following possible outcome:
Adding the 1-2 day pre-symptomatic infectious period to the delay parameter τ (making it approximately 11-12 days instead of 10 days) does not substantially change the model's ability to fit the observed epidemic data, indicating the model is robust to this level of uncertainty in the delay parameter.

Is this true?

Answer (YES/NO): YES